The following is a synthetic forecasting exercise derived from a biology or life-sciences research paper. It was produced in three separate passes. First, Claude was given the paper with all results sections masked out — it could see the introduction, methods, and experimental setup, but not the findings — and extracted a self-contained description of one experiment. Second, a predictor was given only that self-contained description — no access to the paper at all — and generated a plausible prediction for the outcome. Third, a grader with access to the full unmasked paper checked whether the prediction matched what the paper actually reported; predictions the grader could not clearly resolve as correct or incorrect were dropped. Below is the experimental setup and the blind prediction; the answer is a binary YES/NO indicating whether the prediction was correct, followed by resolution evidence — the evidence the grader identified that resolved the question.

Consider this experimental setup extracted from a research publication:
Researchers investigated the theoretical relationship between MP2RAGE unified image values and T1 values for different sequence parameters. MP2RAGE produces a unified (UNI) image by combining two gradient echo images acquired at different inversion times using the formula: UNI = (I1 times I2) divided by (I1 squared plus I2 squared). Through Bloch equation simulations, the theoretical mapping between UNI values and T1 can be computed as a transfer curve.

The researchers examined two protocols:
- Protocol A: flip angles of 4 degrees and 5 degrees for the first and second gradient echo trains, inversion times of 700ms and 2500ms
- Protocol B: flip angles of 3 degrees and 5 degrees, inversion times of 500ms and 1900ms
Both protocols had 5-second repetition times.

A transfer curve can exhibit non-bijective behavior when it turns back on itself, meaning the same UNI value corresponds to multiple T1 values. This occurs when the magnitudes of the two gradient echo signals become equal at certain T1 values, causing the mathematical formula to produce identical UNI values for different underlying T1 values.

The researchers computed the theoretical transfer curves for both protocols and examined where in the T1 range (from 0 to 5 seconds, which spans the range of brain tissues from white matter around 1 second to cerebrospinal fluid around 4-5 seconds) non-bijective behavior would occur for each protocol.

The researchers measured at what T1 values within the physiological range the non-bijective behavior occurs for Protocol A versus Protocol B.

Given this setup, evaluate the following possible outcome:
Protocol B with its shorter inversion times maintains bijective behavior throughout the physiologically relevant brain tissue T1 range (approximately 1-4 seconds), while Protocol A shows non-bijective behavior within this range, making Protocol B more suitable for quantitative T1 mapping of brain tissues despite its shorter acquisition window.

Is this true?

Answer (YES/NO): NO